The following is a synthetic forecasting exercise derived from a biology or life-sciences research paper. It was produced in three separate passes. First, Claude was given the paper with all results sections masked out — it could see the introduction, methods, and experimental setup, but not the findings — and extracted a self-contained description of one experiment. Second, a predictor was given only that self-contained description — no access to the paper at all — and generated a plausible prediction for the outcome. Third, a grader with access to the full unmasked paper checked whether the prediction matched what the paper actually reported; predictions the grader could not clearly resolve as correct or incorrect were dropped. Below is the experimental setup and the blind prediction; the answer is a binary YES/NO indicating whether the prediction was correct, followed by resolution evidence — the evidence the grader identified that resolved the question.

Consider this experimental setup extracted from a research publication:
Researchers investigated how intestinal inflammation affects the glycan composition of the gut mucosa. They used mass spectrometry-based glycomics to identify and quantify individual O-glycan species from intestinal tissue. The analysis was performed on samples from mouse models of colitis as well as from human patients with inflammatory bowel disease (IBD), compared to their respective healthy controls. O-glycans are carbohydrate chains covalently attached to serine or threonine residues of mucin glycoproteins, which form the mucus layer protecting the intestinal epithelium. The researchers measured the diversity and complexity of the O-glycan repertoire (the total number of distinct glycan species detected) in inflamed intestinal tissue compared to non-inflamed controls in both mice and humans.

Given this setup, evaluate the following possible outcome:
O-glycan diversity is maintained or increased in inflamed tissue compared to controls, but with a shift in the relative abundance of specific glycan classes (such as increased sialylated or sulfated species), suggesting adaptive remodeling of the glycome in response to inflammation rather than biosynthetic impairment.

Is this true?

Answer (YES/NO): NO